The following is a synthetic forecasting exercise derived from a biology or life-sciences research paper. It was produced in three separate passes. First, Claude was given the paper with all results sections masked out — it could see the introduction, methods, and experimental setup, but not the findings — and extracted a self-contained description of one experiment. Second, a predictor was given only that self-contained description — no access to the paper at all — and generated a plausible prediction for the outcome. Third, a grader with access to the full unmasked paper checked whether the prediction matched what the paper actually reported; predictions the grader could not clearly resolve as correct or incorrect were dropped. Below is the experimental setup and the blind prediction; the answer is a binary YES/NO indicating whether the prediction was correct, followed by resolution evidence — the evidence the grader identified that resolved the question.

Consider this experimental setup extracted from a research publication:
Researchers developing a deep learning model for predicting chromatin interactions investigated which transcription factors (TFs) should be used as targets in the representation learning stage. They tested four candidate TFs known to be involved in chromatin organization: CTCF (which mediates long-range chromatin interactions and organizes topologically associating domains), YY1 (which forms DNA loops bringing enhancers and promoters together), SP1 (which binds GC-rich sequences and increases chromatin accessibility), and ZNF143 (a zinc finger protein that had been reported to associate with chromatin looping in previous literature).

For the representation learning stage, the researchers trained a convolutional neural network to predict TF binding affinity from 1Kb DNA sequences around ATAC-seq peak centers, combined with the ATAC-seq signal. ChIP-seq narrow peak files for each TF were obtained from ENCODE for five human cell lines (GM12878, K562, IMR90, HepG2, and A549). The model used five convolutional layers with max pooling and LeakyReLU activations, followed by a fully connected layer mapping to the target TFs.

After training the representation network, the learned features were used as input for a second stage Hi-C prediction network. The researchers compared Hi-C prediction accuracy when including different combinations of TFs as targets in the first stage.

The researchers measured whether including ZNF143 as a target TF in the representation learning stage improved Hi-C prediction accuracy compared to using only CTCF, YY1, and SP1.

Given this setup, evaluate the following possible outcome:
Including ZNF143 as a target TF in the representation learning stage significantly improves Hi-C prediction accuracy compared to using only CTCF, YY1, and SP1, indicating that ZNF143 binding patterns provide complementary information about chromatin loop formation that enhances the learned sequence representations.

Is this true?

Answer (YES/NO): NO